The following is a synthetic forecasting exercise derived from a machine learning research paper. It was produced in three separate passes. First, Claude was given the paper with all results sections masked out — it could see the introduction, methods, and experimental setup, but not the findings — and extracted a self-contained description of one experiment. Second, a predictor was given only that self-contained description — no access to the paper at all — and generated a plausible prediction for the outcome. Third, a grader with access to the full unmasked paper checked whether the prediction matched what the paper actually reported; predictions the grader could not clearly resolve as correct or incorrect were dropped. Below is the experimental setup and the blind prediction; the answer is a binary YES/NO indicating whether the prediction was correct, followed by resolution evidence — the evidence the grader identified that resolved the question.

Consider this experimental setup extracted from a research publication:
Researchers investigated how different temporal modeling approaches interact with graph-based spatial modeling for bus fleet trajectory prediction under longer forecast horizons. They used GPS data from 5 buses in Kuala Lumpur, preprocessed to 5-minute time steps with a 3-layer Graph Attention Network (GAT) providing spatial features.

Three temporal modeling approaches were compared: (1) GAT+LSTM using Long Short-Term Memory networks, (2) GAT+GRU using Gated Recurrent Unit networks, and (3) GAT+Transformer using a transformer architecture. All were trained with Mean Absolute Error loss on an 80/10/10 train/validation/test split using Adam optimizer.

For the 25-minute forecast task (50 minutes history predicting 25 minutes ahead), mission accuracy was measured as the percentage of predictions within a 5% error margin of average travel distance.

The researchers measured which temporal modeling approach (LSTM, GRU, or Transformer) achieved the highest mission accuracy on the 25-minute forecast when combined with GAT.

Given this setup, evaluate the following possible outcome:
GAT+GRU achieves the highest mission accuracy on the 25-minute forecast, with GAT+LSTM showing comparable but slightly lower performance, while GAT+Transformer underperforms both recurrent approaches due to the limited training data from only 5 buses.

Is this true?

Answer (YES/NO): NO